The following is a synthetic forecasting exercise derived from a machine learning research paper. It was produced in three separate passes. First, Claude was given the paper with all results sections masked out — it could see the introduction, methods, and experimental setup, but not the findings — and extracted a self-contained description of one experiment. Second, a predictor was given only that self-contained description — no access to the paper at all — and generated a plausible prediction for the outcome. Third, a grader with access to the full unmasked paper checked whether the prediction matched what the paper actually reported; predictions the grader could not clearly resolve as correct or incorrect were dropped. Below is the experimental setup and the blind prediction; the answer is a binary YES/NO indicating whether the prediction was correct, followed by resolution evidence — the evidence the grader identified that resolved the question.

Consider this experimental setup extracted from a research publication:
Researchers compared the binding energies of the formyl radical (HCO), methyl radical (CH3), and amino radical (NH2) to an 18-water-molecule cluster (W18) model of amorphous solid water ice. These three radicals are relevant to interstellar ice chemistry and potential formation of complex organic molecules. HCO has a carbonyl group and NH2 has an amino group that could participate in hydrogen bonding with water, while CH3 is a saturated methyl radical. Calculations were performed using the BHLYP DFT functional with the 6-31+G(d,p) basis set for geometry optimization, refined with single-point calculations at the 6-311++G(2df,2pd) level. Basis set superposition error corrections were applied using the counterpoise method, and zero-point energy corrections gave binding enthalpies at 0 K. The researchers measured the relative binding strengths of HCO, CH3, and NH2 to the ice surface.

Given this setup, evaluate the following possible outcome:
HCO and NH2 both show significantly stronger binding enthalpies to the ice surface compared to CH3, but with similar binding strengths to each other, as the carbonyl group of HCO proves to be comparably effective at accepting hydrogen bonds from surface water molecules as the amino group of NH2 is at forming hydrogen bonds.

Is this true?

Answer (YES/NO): NO